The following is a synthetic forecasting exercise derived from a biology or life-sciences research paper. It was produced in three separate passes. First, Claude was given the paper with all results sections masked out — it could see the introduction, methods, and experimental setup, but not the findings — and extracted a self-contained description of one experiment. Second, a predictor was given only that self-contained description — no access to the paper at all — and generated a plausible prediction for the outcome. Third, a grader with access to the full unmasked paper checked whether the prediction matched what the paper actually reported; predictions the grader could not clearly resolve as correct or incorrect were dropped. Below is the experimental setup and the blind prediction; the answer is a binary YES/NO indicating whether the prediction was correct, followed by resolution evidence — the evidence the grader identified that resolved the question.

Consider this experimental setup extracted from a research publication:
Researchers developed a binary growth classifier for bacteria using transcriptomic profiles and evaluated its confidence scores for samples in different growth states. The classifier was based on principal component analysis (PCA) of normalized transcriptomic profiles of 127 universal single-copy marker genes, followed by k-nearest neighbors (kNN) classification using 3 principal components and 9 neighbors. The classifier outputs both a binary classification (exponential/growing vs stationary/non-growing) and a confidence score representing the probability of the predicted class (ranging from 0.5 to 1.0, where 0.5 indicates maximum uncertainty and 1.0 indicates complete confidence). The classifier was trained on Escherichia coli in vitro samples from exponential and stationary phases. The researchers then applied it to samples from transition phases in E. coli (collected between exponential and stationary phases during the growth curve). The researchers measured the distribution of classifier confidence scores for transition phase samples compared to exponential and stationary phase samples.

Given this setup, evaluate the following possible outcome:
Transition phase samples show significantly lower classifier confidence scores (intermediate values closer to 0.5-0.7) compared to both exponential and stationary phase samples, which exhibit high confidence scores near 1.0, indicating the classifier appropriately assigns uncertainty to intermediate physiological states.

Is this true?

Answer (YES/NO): NO